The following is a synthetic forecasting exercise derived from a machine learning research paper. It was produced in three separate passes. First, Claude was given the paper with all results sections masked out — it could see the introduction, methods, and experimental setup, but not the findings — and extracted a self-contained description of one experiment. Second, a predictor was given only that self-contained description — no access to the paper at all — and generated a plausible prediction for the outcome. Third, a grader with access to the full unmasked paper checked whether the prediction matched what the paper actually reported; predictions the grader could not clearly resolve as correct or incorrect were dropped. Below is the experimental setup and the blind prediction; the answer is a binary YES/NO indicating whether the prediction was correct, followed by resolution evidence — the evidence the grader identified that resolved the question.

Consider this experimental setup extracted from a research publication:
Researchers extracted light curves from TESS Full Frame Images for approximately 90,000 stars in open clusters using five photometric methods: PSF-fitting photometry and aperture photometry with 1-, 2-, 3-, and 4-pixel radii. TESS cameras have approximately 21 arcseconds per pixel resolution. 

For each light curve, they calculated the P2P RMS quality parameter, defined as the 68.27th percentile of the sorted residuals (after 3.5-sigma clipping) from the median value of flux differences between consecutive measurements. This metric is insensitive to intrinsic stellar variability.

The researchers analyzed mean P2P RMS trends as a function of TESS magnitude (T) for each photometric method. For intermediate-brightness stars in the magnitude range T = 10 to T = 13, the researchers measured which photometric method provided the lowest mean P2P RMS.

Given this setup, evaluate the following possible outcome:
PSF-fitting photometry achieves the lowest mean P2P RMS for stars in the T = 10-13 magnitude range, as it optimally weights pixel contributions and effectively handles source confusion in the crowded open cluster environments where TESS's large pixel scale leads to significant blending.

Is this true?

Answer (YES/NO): YES